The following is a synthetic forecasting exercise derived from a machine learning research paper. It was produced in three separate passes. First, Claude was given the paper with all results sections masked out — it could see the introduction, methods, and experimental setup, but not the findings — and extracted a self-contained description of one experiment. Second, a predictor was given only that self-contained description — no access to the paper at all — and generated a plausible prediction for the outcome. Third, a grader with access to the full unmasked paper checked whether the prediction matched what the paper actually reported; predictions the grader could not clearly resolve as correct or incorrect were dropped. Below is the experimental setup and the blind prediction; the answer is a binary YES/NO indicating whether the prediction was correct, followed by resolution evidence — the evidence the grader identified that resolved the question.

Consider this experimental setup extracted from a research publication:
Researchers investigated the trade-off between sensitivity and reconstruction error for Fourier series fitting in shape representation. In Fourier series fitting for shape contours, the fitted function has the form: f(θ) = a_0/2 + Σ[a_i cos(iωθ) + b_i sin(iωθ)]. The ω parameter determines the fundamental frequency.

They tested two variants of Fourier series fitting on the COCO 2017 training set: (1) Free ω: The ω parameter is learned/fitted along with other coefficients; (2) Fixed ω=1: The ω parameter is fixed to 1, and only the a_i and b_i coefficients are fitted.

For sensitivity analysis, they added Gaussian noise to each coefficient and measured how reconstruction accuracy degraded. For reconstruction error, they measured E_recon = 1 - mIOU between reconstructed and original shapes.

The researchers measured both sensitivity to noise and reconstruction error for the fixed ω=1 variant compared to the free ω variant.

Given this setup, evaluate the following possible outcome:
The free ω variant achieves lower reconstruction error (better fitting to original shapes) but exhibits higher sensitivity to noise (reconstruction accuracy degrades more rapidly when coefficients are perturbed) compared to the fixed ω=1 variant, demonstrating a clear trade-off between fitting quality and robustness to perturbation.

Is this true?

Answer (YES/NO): YES